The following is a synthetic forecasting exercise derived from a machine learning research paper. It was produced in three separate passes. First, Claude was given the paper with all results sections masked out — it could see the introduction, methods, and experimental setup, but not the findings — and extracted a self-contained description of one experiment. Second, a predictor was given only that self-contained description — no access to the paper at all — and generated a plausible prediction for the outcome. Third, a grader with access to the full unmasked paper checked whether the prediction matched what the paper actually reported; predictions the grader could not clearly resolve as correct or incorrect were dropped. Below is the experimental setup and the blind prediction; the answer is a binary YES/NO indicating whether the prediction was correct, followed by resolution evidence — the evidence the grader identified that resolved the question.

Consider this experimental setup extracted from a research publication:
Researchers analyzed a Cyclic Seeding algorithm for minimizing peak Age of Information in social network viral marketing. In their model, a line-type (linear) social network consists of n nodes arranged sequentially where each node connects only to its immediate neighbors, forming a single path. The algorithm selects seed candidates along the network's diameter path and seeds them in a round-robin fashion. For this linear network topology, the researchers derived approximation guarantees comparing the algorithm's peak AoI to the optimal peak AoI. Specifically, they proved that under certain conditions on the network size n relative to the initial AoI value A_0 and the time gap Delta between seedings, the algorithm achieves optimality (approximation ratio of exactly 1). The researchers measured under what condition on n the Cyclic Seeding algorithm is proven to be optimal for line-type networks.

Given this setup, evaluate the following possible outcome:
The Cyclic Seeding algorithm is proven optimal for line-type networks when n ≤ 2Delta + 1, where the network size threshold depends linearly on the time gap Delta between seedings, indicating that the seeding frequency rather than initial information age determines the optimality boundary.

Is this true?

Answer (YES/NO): NO